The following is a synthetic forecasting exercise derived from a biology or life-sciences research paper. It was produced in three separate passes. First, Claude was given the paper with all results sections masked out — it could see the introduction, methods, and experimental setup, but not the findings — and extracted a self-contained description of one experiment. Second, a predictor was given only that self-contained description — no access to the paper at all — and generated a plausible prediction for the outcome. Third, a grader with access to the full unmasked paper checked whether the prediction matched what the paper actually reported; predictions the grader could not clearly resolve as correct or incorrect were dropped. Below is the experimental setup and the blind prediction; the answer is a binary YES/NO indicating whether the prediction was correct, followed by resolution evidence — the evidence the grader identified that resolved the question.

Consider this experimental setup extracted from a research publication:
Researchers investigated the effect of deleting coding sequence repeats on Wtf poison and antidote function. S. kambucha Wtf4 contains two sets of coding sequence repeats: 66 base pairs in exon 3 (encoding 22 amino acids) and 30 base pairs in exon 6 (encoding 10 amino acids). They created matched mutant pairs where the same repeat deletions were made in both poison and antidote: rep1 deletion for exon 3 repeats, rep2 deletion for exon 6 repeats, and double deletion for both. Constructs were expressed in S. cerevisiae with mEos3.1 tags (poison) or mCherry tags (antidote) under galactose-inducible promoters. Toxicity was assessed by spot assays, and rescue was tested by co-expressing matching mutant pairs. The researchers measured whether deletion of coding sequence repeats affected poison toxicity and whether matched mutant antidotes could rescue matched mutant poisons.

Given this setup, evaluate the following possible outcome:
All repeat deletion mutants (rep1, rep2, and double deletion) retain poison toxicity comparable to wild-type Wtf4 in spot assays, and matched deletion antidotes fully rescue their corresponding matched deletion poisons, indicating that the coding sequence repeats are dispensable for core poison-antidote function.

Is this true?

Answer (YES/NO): NO